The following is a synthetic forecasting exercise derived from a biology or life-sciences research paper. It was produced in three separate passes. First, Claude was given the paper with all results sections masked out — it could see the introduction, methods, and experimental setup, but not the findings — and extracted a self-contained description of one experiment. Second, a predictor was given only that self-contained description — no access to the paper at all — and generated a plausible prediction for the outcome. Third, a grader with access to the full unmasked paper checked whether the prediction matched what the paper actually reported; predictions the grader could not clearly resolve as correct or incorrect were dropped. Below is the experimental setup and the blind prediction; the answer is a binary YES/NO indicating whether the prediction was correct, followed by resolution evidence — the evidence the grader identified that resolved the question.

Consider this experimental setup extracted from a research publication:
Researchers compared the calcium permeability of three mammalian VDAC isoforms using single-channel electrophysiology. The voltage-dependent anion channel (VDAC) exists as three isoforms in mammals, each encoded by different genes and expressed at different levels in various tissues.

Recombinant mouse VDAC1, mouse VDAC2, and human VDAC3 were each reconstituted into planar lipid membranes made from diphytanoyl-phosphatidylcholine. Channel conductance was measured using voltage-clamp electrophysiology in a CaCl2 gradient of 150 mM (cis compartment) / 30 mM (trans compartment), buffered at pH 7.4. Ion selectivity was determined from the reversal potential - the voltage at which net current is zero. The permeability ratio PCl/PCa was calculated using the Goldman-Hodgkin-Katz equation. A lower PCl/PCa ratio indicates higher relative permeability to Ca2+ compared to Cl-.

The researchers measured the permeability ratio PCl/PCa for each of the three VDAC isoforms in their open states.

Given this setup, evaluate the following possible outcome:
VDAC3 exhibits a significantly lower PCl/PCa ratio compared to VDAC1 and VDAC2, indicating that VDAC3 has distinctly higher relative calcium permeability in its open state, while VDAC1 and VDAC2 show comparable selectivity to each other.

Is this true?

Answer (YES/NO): NO